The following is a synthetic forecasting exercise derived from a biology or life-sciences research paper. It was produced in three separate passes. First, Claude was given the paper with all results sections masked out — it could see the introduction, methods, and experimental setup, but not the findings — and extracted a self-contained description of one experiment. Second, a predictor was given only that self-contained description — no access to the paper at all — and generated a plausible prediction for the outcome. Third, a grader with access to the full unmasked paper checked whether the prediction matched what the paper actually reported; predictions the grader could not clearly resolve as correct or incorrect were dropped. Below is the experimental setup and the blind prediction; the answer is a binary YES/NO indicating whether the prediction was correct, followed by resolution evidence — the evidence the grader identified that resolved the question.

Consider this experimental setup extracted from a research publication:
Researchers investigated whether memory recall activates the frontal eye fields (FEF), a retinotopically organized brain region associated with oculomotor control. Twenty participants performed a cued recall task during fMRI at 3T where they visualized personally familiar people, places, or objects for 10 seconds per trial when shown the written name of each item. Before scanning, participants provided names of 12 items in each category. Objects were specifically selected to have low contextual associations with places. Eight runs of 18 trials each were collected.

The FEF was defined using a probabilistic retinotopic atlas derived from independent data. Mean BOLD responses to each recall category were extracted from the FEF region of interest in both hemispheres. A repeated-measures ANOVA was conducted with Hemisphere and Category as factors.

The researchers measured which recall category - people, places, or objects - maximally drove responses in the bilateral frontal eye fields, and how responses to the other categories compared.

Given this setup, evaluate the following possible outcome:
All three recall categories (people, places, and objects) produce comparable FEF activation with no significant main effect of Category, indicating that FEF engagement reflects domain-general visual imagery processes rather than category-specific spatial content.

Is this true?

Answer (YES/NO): NO